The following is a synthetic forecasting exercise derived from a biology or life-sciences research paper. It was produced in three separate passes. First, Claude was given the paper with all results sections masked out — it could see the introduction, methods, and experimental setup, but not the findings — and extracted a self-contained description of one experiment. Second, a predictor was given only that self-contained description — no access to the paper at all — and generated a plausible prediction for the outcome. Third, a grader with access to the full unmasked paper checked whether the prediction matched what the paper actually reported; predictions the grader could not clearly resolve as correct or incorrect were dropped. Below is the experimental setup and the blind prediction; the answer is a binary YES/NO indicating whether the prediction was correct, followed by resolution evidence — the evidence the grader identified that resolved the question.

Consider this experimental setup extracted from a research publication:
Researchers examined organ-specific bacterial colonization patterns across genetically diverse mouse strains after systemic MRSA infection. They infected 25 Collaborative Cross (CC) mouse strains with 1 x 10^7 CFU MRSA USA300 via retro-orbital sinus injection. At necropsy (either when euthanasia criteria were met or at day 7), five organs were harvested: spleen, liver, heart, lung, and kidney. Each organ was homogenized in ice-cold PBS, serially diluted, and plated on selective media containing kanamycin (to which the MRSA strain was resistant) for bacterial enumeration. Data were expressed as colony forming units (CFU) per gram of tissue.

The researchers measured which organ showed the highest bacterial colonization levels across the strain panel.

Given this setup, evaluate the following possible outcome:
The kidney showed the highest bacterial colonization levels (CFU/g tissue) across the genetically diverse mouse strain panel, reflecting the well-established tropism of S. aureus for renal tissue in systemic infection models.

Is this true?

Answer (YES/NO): YES